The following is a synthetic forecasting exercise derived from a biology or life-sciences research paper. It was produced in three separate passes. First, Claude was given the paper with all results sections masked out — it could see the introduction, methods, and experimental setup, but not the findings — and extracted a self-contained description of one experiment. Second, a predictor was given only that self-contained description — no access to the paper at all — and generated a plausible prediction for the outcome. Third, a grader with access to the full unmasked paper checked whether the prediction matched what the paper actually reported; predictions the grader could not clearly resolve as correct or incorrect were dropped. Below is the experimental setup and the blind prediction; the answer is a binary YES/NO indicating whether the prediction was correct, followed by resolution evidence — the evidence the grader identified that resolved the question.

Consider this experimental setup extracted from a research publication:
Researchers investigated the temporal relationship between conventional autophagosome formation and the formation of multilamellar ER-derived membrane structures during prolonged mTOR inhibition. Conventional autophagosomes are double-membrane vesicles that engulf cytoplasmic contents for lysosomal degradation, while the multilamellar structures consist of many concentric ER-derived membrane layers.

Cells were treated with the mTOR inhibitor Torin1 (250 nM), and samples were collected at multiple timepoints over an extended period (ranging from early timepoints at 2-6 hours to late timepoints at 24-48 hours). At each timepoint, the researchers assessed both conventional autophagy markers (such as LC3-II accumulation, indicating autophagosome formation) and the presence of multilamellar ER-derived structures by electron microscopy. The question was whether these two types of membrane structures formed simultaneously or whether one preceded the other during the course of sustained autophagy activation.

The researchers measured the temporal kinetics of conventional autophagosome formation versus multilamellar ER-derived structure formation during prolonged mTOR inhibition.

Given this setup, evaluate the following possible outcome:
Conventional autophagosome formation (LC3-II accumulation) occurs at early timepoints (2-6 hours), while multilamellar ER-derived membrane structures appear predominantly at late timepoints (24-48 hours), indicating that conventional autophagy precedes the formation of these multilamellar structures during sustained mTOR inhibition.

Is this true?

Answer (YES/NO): NO